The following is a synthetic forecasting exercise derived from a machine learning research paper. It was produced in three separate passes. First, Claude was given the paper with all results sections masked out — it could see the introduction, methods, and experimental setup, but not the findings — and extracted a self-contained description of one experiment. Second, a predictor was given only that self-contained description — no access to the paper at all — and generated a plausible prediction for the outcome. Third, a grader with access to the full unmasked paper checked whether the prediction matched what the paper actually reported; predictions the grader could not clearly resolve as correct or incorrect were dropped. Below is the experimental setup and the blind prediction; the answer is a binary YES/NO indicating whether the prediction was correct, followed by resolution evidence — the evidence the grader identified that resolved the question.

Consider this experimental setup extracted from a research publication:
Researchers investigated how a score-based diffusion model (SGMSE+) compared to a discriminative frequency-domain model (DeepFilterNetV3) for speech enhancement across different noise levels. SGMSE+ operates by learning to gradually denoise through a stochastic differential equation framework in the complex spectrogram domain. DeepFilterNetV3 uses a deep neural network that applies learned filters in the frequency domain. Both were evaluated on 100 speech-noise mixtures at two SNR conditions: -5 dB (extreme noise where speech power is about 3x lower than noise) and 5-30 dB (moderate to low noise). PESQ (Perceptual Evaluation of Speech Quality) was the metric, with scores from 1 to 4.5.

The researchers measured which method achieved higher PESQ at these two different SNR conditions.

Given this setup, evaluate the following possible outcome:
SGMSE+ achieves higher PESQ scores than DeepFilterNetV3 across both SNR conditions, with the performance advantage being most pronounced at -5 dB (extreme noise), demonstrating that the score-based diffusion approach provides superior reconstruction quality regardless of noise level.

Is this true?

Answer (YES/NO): NO